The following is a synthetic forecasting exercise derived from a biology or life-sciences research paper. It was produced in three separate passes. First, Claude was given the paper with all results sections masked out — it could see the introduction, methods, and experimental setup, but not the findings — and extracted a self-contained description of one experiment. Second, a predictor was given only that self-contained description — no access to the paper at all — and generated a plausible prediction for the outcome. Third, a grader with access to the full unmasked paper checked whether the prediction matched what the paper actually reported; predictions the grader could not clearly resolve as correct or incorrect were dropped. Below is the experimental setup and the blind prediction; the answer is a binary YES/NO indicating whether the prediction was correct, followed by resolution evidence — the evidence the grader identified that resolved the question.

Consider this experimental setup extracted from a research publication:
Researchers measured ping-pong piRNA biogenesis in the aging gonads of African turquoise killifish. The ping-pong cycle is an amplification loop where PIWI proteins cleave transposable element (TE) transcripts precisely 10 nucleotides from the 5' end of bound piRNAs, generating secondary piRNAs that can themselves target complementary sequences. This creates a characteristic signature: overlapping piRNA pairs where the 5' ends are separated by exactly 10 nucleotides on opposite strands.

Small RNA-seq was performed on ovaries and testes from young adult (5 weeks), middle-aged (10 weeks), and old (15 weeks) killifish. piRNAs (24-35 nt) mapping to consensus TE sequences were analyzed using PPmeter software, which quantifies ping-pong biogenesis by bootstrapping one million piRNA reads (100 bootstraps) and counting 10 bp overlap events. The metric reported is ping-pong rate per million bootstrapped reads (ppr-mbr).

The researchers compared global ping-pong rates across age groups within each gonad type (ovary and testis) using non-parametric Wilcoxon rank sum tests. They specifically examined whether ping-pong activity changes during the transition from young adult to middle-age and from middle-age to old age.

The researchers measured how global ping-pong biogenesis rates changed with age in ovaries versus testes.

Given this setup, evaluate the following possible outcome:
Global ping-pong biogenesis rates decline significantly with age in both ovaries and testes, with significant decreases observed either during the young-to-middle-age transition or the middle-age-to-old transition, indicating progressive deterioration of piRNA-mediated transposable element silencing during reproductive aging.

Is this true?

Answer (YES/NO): NO